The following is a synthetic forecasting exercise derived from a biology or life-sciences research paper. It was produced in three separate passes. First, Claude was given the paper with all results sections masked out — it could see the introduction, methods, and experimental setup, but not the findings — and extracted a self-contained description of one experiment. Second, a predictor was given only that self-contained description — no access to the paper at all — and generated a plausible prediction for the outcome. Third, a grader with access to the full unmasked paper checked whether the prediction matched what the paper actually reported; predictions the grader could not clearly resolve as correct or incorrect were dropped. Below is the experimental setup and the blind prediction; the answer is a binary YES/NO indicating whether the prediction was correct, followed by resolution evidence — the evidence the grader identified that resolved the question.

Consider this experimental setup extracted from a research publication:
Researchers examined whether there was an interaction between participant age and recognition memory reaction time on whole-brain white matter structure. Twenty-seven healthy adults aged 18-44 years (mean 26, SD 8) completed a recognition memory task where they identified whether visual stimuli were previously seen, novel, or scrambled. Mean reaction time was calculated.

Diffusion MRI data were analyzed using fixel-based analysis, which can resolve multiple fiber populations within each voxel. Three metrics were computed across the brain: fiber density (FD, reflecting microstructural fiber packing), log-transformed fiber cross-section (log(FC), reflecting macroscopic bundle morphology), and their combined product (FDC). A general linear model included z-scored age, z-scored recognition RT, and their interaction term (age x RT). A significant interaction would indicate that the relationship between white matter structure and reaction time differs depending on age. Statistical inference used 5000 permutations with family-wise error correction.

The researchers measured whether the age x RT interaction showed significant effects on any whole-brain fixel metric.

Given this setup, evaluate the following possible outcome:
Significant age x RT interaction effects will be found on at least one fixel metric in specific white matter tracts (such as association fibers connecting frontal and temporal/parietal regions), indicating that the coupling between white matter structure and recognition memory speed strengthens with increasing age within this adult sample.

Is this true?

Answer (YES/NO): YES